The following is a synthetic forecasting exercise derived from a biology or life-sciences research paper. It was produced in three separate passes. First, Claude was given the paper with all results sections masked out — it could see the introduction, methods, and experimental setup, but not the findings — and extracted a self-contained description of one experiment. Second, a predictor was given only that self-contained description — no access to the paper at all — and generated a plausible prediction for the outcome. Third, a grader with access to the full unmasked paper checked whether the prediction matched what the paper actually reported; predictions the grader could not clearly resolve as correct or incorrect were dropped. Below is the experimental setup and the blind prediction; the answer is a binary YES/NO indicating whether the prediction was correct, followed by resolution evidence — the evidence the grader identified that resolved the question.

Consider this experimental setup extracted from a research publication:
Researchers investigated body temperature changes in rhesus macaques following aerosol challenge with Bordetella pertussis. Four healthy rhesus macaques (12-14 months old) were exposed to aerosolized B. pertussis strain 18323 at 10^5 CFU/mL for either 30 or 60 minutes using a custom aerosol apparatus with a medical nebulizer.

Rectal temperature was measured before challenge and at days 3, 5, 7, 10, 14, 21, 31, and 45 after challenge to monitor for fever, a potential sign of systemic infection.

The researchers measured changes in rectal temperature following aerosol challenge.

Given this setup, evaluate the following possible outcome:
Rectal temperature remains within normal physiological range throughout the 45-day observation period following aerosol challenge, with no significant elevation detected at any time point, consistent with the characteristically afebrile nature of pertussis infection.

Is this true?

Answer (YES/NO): NO